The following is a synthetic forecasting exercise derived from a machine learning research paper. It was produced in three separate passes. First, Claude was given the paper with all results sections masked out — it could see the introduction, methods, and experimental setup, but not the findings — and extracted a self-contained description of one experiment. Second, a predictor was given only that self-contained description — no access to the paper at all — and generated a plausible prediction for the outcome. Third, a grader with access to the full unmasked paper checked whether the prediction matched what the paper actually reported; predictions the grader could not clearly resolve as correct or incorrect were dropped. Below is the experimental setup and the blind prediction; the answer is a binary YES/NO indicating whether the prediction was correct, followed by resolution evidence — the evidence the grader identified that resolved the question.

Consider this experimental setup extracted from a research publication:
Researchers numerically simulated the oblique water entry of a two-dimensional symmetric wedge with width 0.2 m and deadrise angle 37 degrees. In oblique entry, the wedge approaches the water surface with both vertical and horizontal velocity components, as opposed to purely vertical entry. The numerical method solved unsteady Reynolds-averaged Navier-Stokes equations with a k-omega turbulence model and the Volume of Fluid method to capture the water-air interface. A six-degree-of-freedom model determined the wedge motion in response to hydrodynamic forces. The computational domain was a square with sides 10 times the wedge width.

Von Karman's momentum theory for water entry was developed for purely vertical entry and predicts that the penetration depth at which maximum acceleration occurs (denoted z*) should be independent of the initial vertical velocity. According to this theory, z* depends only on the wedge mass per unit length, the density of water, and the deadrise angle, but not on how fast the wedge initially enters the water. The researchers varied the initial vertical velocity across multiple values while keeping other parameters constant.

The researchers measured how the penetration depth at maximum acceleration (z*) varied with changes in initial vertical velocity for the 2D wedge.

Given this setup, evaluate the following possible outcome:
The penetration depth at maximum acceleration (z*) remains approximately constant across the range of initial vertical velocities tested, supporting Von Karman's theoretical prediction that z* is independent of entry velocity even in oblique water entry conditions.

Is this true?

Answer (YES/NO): NO